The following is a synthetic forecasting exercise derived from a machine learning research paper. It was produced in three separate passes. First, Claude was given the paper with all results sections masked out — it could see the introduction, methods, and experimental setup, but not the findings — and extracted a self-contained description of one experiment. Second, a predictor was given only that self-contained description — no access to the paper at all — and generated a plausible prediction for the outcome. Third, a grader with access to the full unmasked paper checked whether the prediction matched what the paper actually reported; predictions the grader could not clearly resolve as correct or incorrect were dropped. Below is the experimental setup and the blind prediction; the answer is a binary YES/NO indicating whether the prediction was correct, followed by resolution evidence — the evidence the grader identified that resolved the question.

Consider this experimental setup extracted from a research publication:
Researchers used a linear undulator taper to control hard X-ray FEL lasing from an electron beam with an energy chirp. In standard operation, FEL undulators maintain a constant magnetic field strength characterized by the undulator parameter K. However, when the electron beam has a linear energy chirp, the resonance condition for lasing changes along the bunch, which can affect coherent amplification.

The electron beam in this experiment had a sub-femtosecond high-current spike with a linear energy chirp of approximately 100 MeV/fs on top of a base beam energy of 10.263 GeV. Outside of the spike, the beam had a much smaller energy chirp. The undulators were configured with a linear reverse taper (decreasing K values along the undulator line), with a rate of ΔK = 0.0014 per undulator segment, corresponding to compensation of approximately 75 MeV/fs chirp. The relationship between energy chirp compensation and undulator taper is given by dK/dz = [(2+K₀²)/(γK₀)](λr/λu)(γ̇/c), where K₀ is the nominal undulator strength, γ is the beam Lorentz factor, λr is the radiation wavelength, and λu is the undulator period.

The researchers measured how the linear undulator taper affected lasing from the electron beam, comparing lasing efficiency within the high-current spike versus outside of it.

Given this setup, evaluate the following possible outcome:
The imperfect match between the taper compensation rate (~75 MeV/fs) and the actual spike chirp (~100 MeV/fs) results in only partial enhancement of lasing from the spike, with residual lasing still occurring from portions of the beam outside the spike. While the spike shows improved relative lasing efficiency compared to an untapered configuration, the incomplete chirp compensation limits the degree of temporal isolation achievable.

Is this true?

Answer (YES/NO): NO